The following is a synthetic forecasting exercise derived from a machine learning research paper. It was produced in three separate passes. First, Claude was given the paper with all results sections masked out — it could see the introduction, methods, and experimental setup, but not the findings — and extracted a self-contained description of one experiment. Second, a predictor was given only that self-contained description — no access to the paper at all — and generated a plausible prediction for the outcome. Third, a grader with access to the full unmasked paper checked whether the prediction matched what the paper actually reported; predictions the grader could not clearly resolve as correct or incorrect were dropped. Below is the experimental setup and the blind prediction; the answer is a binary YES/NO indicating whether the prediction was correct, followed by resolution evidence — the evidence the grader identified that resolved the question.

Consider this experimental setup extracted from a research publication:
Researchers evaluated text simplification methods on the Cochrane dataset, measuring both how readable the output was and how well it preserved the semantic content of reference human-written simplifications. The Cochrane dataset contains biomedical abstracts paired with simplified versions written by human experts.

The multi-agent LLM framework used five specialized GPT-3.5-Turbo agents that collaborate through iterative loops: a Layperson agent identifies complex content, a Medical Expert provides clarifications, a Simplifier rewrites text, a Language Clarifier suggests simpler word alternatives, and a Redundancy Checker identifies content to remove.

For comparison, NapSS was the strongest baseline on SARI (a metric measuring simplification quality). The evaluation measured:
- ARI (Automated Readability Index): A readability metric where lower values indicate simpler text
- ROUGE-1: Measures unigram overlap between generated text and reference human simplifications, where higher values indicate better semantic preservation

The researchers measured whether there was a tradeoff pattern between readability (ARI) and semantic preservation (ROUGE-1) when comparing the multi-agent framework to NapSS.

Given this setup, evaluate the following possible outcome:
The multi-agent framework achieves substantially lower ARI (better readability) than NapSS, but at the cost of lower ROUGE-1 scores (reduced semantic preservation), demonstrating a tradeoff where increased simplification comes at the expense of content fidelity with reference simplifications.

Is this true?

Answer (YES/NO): YES